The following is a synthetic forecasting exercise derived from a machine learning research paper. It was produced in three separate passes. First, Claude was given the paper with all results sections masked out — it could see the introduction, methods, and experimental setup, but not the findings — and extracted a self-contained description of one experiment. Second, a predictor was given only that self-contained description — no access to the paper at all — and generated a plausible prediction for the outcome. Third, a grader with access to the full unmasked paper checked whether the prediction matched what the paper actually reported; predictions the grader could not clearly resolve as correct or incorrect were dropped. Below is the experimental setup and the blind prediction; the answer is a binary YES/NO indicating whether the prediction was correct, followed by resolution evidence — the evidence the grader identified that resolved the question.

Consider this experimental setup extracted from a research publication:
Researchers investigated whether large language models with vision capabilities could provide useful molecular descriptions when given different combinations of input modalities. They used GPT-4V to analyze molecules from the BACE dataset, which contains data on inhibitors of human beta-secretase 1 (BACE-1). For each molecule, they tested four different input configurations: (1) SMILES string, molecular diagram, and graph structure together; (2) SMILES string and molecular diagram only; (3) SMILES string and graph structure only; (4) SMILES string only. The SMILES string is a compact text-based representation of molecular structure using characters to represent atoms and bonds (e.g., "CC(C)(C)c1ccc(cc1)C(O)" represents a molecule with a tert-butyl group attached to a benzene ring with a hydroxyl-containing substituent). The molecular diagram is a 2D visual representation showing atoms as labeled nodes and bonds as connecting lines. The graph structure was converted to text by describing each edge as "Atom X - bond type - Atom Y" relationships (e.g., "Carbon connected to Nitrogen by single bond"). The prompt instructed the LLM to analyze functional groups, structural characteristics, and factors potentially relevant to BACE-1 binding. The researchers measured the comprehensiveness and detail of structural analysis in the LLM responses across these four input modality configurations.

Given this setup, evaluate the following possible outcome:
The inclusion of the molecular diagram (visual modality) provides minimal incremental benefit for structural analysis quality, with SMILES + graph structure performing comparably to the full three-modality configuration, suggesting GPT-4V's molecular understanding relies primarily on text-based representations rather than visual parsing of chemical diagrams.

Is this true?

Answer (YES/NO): NO